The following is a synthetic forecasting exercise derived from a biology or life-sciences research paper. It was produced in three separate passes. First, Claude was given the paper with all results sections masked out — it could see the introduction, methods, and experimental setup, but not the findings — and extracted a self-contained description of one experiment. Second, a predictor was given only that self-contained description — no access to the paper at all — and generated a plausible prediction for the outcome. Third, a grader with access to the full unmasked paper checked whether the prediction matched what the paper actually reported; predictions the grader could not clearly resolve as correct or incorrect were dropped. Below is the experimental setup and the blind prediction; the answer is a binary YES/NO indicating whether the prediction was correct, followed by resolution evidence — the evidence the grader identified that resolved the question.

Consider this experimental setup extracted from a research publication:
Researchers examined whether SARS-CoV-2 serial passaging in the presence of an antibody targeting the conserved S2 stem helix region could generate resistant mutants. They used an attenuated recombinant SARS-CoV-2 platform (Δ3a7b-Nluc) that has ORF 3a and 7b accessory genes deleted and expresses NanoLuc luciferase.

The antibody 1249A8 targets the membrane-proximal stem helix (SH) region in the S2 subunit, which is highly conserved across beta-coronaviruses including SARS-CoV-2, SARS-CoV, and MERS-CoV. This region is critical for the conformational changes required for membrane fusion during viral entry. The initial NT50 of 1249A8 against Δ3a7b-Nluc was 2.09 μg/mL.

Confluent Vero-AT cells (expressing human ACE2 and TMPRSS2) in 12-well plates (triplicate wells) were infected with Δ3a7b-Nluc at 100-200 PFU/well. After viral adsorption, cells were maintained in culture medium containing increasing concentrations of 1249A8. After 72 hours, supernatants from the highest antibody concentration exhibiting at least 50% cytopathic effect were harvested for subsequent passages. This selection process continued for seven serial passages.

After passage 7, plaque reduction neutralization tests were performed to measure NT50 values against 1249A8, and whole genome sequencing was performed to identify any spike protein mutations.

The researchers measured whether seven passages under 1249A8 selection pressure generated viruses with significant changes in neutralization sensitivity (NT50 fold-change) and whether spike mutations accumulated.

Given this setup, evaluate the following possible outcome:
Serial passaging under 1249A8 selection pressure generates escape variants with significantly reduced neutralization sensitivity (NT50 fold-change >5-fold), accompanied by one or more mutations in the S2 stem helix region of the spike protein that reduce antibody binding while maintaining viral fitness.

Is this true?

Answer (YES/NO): NO